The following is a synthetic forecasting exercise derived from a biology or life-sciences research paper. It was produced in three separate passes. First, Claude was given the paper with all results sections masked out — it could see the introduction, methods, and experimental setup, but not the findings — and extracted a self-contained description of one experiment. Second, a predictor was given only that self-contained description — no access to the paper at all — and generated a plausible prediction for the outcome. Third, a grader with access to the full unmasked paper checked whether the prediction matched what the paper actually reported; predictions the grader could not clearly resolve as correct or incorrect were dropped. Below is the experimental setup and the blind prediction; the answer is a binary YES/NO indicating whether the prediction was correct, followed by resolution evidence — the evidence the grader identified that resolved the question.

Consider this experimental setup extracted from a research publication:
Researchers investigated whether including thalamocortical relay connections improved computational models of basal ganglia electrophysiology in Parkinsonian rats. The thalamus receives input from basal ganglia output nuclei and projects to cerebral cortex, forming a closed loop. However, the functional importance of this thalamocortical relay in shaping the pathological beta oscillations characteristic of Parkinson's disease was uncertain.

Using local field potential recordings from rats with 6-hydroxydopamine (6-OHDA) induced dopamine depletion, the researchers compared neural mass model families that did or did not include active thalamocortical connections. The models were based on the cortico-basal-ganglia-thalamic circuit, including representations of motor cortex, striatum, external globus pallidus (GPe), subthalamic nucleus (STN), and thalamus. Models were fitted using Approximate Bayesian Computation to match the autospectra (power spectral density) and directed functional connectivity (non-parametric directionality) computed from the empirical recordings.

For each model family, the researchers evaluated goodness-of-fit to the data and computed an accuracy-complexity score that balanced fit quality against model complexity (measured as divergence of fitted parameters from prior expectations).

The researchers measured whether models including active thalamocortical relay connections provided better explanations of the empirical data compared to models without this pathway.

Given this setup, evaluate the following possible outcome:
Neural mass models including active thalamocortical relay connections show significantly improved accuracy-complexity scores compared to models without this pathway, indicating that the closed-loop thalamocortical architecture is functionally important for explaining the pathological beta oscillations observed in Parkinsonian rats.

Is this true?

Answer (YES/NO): YES